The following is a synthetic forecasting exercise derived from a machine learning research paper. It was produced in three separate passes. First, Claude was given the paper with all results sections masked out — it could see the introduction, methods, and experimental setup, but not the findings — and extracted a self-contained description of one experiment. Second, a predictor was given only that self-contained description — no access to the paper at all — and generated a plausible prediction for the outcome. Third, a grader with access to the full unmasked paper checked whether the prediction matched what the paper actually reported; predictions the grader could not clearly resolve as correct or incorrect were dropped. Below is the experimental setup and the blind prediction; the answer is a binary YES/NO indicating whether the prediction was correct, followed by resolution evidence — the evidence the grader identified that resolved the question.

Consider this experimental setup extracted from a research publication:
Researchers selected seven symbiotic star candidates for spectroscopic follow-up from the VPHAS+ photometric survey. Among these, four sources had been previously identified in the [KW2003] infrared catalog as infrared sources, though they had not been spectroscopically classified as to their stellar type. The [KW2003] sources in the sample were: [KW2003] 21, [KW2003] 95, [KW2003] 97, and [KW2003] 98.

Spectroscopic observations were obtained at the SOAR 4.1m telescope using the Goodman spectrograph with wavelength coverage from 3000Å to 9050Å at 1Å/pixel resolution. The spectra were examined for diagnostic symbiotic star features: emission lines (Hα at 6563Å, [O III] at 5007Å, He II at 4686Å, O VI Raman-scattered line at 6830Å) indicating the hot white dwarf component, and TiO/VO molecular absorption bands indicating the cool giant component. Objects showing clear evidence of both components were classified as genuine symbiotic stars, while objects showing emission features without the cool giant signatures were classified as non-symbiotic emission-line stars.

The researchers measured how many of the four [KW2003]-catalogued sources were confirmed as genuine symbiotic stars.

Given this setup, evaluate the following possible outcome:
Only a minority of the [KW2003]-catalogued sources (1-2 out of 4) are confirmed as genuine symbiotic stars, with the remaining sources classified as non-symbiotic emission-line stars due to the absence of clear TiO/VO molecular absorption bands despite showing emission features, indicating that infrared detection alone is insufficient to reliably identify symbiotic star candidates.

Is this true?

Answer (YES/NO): NO